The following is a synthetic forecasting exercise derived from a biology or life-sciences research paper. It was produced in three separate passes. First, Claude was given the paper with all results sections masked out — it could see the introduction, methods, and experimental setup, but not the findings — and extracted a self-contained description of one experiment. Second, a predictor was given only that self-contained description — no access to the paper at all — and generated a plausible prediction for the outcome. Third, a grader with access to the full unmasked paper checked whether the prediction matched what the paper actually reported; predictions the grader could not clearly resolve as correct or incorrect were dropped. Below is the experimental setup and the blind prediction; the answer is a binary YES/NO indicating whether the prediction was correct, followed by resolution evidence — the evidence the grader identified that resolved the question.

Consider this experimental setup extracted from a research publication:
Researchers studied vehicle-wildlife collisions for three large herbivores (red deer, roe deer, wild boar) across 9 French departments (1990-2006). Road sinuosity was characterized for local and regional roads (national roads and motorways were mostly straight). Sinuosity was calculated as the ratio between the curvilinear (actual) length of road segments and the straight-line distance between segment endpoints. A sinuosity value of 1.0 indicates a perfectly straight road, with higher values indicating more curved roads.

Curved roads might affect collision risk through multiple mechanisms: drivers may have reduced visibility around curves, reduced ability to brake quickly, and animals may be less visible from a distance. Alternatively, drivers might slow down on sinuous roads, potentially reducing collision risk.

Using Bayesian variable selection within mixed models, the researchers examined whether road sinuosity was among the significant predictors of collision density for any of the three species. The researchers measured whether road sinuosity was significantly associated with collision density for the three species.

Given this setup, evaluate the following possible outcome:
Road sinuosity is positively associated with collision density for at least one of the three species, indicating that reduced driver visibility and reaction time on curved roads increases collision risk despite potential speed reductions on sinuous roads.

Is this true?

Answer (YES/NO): NO